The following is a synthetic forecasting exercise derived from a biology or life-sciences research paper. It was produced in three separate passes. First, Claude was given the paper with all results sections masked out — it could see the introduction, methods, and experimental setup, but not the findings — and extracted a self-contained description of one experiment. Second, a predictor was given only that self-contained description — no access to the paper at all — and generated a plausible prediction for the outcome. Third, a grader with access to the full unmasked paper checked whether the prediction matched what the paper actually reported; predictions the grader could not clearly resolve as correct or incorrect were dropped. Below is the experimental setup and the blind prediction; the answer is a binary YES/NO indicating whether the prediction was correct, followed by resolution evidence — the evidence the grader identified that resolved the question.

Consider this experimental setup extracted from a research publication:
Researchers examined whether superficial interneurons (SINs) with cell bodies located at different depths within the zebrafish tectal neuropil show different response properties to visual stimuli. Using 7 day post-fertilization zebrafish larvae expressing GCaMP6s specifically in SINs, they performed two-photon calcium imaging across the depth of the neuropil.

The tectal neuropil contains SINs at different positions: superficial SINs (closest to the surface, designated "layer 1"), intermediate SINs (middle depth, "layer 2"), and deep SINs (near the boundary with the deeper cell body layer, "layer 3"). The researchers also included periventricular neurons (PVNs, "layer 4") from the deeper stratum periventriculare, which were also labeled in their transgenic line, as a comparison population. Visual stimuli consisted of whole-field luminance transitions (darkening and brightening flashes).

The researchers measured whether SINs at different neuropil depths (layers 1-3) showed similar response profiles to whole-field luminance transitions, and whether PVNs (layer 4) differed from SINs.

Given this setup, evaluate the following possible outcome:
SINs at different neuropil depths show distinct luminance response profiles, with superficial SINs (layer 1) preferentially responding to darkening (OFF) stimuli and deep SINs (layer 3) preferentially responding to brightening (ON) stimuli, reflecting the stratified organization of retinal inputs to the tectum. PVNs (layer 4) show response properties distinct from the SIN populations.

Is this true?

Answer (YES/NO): NO